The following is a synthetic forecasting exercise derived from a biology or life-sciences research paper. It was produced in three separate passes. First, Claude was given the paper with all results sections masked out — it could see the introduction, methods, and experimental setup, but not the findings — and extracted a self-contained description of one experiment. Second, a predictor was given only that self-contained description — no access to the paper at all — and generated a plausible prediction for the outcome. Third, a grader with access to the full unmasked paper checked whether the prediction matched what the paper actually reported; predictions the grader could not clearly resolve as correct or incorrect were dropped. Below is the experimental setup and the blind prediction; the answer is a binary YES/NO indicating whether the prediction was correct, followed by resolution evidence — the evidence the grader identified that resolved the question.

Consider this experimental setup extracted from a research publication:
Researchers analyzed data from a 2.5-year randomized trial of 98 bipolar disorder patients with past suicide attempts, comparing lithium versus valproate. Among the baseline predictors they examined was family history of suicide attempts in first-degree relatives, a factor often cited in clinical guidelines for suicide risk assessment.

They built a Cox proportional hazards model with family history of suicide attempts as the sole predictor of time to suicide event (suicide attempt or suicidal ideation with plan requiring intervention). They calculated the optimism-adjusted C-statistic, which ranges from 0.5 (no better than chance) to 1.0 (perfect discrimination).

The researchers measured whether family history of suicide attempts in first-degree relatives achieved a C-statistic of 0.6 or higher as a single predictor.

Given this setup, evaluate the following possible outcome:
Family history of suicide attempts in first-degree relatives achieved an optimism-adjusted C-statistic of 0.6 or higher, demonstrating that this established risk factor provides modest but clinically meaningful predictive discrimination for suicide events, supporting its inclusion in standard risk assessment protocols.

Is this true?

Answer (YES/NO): NO